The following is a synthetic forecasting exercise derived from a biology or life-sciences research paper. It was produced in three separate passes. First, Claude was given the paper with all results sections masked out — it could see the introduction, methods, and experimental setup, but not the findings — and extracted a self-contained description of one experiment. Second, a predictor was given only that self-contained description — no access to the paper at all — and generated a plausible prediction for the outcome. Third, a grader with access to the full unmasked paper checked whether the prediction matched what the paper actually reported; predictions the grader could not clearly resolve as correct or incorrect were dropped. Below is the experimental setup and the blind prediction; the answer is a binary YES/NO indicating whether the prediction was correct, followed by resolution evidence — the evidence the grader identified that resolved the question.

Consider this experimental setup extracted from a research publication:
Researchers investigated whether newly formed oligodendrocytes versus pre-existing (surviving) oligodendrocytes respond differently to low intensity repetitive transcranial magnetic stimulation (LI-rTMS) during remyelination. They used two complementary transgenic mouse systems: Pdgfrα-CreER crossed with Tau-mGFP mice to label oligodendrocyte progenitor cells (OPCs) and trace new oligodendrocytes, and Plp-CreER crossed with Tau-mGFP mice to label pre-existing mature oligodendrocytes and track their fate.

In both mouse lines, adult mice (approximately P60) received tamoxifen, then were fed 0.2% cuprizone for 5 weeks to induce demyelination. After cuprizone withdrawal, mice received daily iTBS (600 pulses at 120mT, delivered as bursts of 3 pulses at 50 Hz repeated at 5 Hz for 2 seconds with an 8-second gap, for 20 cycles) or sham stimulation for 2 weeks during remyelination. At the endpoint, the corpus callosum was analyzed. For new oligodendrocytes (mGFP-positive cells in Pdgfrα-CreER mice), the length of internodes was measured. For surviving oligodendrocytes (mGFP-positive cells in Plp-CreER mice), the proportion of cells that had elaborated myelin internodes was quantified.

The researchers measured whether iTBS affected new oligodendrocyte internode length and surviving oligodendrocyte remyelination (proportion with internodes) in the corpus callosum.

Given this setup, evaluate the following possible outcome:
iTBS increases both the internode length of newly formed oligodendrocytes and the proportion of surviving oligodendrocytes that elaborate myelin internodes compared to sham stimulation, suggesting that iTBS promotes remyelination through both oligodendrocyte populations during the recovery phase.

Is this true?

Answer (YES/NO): YES